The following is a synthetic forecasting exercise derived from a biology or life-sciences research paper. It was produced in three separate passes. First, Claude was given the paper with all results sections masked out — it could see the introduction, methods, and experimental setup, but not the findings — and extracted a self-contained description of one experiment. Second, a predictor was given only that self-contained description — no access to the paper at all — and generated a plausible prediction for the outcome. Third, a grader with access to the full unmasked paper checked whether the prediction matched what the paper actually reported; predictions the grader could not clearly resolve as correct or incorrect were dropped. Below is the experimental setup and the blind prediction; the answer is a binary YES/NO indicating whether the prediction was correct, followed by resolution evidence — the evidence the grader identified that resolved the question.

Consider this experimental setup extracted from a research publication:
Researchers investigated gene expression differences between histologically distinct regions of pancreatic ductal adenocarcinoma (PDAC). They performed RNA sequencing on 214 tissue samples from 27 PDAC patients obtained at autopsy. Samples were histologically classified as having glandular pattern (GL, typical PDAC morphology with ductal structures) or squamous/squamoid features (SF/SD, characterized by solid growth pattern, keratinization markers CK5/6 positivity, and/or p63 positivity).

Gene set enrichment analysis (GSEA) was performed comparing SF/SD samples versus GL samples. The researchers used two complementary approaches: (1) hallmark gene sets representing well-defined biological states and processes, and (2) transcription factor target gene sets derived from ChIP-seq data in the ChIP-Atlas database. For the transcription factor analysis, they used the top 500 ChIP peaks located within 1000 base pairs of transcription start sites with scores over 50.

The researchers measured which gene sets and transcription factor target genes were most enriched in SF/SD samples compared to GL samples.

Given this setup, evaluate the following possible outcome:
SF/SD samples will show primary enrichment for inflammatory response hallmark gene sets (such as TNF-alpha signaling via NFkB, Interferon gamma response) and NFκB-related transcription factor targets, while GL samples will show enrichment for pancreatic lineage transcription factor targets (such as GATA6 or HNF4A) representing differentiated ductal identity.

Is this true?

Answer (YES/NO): NO